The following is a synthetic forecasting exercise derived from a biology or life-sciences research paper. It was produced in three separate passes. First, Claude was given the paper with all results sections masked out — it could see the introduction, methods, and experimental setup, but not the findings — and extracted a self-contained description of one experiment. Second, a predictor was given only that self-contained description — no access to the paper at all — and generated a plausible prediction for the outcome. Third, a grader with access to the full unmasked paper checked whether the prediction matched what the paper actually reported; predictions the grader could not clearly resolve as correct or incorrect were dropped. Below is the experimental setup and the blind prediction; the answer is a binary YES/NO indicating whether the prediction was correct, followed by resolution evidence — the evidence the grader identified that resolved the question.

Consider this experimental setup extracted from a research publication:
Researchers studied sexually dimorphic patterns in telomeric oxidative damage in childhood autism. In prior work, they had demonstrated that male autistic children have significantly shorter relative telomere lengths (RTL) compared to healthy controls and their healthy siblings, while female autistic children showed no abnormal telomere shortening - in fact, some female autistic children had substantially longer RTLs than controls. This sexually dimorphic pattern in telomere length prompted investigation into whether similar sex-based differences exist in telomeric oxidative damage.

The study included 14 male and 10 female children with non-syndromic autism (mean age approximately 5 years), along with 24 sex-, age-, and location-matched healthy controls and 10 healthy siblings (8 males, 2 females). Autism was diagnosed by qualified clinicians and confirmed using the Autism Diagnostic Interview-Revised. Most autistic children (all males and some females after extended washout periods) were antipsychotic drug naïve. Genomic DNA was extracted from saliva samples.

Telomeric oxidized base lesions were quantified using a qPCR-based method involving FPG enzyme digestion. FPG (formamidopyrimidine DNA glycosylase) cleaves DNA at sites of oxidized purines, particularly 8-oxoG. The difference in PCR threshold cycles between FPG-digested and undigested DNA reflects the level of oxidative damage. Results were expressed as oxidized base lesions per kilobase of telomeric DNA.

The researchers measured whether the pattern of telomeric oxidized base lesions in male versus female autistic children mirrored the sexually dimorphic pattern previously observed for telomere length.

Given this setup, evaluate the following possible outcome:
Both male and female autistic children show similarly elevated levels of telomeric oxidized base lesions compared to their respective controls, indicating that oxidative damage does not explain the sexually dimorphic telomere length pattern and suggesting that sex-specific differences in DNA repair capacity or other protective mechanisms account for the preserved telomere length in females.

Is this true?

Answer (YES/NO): YES